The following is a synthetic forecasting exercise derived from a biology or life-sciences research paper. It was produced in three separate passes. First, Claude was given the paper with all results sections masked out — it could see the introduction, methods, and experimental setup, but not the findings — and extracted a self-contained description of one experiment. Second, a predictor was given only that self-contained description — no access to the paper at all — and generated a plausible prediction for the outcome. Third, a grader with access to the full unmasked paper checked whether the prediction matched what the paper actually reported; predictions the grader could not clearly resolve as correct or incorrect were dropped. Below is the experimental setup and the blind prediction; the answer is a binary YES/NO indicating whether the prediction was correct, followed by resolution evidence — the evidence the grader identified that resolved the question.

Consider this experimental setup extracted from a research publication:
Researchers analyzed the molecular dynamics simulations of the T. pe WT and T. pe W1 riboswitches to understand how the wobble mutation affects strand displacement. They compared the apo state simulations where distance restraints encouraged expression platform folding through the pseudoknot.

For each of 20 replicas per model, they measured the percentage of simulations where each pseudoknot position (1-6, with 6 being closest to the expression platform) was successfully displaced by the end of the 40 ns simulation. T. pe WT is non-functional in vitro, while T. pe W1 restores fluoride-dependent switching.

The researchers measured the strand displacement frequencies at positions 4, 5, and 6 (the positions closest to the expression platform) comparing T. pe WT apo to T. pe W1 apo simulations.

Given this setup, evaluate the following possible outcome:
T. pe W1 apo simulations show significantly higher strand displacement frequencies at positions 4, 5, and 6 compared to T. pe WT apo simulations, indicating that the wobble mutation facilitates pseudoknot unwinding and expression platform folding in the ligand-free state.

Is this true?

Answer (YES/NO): YES